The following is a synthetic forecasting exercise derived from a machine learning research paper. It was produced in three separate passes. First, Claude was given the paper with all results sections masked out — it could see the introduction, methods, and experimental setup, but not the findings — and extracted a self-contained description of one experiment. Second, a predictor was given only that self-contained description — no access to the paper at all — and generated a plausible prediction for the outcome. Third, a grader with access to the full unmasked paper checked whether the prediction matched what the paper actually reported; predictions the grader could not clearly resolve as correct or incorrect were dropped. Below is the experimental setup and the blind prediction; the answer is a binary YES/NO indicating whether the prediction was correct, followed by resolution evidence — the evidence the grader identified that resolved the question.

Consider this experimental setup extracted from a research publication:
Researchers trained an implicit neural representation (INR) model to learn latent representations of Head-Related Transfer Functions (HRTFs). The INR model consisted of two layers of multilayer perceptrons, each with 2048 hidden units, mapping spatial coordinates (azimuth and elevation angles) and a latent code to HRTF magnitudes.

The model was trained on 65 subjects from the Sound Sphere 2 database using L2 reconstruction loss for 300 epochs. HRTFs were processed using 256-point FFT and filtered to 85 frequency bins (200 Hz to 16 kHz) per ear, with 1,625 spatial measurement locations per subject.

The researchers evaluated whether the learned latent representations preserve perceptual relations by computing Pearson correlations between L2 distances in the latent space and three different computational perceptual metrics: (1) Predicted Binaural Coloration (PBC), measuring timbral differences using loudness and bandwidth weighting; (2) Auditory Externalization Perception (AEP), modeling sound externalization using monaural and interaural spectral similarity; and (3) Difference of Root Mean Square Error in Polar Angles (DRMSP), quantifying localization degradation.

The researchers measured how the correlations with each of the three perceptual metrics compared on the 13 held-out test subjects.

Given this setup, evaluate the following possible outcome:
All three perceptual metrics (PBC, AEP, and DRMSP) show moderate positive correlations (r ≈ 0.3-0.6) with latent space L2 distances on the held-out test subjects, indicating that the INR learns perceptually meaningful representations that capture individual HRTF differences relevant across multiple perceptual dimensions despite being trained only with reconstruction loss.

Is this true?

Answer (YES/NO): NO